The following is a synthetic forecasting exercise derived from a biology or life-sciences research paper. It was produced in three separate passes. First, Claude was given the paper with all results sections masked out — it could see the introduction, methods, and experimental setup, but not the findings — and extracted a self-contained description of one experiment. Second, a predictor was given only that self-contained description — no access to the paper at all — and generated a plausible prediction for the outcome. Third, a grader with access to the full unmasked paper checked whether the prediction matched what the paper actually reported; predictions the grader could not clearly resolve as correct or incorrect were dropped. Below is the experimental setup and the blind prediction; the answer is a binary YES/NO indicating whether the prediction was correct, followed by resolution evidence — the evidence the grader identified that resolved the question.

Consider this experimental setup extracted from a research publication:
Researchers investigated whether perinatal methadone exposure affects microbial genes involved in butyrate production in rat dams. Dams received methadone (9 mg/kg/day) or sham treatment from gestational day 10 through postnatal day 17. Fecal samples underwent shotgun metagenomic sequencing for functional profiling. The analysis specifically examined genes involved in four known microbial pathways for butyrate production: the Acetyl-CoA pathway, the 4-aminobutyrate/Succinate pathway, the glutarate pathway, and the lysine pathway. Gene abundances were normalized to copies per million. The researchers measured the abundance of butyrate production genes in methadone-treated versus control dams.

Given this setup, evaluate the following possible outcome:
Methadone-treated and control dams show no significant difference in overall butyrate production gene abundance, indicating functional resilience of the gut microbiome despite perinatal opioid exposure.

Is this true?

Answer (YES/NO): NO